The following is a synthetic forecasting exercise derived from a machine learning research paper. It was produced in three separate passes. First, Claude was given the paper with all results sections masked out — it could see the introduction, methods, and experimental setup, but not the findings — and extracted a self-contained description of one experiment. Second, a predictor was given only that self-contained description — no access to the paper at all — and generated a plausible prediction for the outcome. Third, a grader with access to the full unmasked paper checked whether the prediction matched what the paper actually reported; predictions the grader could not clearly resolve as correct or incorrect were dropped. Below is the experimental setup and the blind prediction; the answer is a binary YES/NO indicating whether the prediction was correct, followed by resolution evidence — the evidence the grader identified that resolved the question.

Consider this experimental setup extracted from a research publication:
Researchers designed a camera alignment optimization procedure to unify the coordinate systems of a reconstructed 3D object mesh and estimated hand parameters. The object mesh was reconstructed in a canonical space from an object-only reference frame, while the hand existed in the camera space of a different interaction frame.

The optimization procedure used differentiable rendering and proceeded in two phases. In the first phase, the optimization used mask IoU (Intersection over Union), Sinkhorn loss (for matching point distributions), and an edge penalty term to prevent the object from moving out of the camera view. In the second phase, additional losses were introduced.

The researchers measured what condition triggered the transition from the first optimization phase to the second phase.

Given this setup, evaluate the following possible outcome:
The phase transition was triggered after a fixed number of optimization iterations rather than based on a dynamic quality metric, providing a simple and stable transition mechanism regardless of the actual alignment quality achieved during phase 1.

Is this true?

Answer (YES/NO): NO